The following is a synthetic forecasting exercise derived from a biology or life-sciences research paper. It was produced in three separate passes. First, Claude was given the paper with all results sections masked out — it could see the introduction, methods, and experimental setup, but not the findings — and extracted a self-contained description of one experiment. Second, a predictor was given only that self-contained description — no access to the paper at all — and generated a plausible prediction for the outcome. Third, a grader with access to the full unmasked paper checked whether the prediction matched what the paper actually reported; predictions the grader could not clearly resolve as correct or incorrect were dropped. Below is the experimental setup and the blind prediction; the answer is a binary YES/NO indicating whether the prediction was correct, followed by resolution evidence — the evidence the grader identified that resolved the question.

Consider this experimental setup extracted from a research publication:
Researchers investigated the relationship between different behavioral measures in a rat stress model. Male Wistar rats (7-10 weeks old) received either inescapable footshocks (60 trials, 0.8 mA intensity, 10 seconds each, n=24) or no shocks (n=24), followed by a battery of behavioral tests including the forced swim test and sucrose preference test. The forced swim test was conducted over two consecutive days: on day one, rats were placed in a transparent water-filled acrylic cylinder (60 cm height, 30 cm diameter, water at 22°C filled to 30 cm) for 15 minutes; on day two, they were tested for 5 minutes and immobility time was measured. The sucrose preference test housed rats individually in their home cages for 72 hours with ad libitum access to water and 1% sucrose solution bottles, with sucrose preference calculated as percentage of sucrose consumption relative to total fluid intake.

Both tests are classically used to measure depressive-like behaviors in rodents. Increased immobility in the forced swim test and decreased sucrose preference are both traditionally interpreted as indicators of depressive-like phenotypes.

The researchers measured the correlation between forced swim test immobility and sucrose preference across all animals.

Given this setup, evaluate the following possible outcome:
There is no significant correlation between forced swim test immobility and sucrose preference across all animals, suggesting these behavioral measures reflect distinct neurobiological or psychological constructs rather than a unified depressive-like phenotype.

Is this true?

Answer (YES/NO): YES